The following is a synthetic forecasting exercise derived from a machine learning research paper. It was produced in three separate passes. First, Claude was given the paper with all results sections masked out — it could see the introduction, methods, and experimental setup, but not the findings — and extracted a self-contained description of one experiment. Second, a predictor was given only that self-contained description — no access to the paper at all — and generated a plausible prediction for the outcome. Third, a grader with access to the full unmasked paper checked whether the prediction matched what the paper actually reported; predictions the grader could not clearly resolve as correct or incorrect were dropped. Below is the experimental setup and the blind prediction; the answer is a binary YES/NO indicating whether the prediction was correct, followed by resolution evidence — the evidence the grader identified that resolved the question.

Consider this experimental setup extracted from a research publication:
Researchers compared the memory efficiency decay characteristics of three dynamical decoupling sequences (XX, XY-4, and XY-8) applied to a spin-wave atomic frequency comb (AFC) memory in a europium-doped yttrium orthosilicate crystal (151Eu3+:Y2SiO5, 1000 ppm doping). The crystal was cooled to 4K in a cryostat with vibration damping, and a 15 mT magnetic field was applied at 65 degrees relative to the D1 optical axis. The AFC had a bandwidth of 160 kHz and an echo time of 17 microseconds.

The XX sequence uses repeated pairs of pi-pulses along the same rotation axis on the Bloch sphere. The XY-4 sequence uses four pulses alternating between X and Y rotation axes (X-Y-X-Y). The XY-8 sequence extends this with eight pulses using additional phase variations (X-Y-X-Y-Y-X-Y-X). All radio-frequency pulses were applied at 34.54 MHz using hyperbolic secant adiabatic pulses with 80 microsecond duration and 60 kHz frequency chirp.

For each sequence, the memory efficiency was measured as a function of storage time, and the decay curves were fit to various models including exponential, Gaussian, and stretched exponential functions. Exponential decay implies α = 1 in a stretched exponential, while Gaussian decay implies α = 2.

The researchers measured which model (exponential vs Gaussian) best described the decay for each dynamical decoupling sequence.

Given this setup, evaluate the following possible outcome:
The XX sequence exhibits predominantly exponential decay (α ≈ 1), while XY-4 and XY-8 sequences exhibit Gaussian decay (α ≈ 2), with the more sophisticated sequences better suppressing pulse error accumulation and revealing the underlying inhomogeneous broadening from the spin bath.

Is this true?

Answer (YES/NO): NO